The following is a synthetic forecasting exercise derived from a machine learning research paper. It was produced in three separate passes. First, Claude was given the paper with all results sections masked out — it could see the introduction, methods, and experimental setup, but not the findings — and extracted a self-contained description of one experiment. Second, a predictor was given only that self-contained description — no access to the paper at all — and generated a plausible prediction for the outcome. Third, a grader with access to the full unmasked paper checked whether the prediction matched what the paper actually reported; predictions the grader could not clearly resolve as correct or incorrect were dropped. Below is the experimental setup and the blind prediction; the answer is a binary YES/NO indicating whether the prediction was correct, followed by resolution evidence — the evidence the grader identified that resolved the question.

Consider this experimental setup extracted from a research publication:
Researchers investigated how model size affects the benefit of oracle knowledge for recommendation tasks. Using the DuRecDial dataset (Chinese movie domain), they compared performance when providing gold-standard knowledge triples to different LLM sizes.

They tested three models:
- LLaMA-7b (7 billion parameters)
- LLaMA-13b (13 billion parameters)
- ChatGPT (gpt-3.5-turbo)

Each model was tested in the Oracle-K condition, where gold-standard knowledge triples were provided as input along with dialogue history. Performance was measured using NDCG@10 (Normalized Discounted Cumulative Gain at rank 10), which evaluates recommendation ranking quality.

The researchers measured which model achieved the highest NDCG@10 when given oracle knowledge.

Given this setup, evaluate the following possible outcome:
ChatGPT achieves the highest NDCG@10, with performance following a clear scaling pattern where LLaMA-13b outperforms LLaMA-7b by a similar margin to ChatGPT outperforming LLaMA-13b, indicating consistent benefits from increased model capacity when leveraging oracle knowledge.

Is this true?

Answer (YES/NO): NO